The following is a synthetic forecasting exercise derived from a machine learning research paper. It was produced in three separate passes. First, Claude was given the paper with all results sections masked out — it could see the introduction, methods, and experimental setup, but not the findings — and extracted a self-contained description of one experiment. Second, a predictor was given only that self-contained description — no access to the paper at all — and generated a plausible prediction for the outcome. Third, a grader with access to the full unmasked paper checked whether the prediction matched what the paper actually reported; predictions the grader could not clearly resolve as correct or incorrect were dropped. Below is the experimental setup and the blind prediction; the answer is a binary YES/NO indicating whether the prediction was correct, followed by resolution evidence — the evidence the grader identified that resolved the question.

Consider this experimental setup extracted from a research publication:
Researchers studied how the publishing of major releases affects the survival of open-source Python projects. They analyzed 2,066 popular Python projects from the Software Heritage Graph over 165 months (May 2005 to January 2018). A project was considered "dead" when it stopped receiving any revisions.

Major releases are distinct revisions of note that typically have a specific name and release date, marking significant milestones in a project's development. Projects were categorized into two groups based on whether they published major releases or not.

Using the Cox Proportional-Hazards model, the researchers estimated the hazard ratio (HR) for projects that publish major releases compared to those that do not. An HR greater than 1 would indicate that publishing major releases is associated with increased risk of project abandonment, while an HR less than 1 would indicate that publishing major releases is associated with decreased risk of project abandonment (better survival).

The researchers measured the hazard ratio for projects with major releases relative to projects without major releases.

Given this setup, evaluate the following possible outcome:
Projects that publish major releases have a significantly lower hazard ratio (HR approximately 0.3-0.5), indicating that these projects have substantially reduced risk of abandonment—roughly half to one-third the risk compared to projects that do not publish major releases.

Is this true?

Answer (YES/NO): YES